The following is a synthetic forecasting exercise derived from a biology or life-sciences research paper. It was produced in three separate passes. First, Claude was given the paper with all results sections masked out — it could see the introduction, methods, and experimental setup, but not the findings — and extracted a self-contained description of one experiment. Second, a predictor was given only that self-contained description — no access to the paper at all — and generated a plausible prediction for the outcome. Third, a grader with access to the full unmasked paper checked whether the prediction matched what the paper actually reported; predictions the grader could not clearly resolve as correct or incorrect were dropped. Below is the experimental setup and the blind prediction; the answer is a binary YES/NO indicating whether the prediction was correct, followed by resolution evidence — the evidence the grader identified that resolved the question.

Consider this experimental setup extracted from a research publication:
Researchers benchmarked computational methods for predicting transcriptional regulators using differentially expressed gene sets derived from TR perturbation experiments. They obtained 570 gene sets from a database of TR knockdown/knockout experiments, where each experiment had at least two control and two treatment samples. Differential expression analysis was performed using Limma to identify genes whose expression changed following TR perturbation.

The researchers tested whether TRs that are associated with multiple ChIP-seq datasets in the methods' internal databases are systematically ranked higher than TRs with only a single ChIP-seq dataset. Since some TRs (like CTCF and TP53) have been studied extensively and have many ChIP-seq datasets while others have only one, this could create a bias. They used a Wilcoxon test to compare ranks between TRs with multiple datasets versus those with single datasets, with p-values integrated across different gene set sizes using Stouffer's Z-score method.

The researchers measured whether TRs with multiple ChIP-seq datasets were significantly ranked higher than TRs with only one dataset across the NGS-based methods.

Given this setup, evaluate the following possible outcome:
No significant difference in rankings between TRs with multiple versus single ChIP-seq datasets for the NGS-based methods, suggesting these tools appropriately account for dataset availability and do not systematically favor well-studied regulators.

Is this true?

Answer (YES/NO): NO